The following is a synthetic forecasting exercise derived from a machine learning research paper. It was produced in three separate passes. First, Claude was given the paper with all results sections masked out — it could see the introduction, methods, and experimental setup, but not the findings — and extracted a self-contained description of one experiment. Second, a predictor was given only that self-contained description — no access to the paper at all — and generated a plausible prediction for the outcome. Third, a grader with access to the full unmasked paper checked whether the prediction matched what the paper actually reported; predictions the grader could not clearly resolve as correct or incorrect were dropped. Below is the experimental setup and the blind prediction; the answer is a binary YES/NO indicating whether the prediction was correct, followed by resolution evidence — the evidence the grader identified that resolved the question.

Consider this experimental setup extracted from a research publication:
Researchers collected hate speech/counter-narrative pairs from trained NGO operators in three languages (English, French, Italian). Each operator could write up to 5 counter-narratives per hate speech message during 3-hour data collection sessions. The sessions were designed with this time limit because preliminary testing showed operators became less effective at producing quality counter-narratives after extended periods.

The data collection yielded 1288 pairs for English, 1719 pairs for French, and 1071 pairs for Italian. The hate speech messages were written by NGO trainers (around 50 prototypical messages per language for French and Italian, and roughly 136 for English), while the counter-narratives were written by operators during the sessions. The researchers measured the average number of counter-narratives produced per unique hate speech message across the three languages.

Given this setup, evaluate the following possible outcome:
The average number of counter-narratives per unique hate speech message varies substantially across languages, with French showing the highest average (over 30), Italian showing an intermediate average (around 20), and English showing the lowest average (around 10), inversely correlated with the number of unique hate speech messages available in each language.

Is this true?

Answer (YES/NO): YES